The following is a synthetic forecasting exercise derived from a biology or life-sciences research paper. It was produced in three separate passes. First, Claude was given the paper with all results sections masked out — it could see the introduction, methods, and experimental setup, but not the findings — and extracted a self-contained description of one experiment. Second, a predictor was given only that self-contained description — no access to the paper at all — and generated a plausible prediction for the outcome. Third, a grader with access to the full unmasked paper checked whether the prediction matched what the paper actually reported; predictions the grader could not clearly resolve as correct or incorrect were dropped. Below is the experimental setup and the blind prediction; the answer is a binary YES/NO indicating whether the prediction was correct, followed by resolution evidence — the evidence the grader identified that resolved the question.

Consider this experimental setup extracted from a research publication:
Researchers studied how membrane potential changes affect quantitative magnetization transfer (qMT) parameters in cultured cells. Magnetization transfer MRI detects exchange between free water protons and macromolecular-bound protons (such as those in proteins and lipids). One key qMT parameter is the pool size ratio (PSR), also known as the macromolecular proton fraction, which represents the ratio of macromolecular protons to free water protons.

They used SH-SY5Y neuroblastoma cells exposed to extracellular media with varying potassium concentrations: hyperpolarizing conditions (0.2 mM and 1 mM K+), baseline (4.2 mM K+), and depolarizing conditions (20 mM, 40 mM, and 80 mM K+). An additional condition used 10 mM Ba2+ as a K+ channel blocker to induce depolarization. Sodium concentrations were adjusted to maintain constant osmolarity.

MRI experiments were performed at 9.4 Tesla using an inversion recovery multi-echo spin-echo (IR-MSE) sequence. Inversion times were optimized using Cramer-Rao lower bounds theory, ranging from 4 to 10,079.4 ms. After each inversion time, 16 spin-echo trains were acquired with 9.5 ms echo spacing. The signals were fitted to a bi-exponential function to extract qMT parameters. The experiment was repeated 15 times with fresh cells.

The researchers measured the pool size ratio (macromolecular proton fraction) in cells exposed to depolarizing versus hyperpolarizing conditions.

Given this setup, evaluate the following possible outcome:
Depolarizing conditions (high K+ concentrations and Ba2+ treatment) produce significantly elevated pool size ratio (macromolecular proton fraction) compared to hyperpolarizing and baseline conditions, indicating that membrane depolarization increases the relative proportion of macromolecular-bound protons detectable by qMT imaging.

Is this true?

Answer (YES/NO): NO